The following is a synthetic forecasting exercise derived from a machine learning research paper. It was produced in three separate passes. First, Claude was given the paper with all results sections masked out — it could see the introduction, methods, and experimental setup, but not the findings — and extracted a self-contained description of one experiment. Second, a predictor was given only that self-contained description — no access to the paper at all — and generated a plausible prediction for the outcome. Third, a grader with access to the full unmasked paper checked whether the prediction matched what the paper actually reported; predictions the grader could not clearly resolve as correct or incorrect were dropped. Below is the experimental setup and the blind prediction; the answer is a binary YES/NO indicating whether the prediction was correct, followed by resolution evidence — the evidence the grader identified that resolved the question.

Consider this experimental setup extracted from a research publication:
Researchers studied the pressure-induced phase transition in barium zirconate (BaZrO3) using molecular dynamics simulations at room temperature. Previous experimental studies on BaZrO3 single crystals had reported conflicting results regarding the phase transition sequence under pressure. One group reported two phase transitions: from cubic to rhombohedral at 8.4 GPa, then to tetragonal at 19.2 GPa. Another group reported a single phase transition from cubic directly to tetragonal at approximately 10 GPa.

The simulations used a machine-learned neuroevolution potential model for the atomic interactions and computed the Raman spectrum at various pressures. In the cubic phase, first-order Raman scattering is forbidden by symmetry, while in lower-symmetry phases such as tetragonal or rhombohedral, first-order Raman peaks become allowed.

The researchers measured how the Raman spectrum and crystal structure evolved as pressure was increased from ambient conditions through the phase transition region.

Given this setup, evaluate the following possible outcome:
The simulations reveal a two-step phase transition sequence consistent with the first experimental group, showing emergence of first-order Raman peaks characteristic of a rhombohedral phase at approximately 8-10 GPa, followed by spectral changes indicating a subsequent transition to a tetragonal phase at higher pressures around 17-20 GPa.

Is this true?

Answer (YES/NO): NO